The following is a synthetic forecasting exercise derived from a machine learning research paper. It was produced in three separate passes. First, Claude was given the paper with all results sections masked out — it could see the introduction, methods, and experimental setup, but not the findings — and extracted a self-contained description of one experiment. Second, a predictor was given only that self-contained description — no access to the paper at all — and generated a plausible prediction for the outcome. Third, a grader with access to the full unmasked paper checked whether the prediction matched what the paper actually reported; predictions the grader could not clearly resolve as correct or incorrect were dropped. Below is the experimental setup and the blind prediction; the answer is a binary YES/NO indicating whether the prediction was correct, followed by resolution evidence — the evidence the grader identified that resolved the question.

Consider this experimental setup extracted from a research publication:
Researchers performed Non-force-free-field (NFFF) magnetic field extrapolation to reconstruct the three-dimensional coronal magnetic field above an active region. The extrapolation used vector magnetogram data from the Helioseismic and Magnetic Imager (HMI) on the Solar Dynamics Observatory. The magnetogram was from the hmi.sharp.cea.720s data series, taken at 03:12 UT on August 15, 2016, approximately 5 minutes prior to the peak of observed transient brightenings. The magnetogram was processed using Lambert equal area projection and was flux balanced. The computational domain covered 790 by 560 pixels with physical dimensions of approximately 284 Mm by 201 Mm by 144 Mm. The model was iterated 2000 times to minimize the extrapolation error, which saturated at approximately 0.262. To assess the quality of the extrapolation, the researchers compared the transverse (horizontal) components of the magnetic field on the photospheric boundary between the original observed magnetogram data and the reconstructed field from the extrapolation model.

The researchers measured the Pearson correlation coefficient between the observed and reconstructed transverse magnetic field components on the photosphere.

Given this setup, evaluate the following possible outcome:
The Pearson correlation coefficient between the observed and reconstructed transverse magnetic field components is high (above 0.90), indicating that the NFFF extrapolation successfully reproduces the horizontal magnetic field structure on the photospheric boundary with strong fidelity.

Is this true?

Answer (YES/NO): YES